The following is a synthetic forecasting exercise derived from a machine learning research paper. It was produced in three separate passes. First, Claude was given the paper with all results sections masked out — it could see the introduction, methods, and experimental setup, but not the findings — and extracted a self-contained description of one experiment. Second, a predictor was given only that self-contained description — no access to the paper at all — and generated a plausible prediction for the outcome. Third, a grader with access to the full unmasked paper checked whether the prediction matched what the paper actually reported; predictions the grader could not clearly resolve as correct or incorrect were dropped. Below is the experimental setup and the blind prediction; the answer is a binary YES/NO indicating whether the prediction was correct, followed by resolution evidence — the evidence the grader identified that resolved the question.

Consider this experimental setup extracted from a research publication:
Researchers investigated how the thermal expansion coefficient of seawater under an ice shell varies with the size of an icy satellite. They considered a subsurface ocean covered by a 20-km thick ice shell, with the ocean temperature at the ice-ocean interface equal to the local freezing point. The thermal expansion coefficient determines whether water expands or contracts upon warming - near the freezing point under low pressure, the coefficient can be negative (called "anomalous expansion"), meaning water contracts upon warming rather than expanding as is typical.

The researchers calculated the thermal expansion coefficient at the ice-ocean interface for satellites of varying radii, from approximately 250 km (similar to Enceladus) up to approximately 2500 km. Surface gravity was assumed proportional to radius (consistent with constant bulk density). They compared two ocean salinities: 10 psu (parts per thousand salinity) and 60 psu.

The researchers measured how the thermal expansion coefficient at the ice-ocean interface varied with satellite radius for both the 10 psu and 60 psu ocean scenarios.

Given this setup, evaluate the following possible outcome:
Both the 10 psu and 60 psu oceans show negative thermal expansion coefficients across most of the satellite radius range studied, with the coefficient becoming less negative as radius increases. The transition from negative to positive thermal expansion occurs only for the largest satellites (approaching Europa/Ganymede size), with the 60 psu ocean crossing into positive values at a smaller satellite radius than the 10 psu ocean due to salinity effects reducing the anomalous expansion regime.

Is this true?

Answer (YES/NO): NO